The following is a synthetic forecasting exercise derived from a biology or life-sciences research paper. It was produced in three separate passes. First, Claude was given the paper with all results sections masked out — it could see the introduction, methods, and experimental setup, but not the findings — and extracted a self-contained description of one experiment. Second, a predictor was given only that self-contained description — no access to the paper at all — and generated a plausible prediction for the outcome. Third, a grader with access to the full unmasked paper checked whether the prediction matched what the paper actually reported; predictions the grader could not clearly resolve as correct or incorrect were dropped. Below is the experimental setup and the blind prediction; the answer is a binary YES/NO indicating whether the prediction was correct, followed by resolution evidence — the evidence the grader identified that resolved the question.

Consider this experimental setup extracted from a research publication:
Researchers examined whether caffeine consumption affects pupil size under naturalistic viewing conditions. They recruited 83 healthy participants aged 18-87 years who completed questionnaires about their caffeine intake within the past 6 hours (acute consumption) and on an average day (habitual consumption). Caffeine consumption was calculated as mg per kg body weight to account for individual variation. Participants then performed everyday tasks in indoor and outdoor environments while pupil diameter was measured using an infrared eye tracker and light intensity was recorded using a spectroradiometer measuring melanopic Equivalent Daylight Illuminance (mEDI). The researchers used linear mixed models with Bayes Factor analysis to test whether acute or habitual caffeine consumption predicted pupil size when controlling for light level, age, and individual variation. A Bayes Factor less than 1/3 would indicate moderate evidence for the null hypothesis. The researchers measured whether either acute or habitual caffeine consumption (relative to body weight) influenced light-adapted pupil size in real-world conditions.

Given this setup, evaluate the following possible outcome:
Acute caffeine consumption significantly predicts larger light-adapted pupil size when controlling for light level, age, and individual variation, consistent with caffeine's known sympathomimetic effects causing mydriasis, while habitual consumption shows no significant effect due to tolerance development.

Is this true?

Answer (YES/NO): NO